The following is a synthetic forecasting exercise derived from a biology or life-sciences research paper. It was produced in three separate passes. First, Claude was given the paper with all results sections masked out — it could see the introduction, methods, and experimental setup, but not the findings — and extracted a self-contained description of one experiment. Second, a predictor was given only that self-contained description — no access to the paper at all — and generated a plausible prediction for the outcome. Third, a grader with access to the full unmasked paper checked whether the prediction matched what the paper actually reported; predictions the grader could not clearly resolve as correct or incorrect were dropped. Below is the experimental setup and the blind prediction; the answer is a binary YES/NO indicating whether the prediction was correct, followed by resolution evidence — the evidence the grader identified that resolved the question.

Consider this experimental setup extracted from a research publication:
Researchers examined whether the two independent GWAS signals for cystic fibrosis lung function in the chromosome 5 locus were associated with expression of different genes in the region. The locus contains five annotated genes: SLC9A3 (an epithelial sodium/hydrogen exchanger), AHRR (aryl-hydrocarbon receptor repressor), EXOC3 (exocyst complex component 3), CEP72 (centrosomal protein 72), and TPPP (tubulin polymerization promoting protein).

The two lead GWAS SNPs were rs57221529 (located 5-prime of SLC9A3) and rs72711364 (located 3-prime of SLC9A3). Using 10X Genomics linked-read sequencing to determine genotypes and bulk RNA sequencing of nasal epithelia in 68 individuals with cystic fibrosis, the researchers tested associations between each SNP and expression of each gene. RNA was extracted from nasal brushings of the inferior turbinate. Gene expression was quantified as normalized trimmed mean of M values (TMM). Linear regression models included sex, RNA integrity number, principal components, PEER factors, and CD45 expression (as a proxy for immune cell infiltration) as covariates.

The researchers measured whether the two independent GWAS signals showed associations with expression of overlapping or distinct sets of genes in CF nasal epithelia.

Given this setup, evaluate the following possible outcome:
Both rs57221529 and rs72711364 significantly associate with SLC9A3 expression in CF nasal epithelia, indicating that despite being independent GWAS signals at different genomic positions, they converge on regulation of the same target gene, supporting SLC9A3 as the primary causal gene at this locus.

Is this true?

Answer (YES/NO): NO